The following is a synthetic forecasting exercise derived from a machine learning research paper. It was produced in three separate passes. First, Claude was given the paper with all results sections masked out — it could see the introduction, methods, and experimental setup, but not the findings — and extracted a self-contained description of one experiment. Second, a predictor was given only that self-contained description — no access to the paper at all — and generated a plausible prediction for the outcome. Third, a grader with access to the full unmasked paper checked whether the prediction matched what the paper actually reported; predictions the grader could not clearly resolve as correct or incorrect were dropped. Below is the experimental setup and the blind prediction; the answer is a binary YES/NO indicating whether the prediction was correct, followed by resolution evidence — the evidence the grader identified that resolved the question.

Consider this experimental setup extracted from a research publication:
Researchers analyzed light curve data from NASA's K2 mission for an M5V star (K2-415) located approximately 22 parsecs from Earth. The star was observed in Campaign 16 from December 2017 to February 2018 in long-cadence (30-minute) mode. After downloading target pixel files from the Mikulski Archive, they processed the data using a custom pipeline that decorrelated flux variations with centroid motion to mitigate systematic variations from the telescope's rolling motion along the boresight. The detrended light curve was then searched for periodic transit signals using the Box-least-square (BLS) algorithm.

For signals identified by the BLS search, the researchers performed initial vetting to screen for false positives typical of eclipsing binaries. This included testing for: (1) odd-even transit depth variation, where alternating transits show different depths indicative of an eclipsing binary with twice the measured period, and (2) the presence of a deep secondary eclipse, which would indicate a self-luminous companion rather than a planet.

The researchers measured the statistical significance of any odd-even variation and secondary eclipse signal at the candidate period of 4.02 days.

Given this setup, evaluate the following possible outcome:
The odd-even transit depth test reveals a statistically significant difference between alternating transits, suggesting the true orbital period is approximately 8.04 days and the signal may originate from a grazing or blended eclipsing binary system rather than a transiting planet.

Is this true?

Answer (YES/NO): NO